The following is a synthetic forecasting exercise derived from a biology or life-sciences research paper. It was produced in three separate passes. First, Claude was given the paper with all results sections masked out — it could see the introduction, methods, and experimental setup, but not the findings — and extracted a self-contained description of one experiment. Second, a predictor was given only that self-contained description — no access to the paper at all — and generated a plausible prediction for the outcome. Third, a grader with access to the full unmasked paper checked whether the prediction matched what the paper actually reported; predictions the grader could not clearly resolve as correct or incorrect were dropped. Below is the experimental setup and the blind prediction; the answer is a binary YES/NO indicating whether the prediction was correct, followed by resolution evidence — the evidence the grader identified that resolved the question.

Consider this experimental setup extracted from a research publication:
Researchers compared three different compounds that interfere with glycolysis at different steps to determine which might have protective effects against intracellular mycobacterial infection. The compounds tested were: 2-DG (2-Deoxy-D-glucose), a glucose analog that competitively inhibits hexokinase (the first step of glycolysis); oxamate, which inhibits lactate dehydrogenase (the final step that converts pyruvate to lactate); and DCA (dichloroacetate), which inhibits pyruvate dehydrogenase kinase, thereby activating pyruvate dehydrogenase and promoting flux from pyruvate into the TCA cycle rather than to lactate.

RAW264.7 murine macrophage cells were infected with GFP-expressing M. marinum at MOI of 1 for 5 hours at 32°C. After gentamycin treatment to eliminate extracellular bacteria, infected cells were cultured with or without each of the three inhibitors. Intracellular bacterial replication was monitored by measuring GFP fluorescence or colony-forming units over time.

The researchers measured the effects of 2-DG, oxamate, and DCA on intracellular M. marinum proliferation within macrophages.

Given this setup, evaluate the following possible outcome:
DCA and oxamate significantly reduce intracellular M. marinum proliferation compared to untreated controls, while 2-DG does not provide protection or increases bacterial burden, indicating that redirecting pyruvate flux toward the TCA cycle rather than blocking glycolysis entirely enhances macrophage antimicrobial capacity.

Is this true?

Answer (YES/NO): NO